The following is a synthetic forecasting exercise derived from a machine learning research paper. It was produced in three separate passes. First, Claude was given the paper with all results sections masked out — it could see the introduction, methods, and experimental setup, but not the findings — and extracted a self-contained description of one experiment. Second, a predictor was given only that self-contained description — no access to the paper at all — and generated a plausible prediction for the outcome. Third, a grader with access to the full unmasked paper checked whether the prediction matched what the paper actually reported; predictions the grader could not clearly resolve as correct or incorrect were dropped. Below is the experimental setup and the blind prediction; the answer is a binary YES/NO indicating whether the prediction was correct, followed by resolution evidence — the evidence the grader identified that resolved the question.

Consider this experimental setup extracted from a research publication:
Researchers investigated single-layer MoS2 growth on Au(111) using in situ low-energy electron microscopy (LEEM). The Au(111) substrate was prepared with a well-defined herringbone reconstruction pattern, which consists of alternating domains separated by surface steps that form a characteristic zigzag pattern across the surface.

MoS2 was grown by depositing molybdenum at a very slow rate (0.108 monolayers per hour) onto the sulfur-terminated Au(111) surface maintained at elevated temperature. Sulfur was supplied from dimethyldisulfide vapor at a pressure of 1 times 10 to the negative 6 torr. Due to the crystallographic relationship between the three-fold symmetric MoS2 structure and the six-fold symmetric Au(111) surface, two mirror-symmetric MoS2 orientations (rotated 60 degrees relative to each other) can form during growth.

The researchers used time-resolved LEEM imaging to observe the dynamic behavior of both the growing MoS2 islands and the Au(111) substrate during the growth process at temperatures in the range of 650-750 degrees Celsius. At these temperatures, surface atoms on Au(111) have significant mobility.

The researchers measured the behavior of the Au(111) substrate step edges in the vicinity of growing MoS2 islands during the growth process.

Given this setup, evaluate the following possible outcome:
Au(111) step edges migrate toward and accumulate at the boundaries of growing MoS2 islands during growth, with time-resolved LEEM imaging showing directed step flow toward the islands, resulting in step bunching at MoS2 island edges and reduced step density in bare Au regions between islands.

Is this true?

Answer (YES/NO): NO